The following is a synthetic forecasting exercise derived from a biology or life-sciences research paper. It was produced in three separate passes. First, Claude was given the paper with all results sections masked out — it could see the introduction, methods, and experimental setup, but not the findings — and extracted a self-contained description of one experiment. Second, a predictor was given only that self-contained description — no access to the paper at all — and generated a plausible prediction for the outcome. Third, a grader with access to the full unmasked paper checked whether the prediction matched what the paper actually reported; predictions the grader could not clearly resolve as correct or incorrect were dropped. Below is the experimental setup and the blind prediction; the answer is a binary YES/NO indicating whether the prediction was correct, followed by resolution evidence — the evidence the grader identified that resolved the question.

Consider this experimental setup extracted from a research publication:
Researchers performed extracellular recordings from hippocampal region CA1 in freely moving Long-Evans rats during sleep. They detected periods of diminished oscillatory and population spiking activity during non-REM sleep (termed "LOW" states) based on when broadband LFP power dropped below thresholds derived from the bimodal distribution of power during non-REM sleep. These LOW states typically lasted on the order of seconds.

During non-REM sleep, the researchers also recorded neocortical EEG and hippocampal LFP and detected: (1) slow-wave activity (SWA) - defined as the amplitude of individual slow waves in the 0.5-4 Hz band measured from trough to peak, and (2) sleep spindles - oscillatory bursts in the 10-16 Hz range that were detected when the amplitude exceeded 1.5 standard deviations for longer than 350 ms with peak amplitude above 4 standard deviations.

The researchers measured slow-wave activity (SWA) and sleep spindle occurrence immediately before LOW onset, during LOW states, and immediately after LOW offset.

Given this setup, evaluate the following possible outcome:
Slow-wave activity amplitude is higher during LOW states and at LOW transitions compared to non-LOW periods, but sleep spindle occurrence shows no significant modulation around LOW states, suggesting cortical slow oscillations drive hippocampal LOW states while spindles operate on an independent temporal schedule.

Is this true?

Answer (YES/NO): NO